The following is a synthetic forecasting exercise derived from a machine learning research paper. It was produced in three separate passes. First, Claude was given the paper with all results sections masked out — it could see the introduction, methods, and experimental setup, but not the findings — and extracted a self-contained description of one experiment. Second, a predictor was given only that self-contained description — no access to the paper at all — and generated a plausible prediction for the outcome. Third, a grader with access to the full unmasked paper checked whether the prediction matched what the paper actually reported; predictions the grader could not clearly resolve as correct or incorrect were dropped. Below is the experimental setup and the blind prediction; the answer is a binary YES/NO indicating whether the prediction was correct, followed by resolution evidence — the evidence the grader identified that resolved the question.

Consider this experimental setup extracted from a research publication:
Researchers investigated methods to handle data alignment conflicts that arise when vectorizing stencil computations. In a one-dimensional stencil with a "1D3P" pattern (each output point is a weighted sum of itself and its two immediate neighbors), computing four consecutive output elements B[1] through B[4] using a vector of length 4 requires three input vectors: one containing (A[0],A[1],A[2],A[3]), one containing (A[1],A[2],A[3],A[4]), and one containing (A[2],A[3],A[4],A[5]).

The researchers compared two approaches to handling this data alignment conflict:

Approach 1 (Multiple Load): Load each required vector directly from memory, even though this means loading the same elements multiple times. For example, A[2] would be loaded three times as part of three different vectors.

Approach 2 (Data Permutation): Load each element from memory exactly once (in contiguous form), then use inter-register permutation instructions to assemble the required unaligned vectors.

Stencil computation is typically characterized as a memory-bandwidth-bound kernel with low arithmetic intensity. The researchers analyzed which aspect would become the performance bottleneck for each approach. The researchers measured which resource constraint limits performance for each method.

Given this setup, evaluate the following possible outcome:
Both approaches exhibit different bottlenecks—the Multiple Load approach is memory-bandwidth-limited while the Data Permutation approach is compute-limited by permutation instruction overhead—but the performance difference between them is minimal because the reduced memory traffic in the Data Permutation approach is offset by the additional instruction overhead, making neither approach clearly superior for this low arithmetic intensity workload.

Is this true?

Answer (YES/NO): NO